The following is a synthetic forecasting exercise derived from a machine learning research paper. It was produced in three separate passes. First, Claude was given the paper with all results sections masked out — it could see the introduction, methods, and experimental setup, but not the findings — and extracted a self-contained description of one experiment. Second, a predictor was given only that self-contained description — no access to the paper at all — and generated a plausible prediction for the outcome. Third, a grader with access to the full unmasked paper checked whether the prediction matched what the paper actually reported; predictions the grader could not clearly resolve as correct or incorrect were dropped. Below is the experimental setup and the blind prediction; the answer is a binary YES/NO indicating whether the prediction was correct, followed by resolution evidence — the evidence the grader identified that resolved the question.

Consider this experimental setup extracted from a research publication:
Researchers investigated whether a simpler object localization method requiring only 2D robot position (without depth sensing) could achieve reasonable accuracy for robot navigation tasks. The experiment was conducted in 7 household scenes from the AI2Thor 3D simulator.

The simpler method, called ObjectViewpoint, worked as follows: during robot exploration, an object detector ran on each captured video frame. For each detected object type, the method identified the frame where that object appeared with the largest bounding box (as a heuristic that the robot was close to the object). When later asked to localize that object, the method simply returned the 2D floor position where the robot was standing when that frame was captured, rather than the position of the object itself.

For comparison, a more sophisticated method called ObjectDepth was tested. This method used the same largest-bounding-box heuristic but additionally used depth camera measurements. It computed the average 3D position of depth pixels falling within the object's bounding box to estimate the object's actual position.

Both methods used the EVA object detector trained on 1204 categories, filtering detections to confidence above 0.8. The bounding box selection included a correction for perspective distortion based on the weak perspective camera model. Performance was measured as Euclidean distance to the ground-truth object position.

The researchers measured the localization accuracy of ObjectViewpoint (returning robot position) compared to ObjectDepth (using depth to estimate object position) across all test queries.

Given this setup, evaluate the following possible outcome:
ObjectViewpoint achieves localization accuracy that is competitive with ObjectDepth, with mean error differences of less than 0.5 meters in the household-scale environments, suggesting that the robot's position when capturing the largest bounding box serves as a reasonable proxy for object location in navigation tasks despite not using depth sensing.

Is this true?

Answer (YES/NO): NO